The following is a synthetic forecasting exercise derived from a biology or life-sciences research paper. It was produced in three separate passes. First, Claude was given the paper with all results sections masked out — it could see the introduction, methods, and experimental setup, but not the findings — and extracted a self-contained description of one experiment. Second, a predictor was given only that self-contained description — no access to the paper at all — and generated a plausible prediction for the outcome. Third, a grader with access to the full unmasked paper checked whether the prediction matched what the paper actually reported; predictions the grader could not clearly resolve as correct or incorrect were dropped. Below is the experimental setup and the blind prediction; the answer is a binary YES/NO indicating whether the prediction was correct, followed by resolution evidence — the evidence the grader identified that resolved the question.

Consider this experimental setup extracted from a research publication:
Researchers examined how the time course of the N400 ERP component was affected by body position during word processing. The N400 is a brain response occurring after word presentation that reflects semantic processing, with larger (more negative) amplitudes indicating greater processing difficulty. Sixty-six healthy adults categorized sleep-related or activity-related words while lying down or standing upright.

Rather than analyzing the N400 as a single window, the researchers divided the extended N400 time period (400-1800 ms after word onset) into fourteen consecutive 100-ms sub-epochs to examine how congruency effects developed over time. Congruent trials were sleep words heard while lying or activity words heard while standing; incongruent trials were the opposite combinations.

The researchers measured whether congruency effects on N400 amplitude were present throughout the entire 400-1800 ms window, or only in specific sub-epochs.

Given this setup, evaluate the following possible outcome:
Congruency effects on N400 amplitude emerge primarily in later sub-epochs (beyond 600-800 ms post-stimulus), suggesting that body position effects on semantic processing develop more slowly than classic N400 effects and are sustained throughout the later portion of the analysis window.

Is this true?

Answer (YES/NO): NO